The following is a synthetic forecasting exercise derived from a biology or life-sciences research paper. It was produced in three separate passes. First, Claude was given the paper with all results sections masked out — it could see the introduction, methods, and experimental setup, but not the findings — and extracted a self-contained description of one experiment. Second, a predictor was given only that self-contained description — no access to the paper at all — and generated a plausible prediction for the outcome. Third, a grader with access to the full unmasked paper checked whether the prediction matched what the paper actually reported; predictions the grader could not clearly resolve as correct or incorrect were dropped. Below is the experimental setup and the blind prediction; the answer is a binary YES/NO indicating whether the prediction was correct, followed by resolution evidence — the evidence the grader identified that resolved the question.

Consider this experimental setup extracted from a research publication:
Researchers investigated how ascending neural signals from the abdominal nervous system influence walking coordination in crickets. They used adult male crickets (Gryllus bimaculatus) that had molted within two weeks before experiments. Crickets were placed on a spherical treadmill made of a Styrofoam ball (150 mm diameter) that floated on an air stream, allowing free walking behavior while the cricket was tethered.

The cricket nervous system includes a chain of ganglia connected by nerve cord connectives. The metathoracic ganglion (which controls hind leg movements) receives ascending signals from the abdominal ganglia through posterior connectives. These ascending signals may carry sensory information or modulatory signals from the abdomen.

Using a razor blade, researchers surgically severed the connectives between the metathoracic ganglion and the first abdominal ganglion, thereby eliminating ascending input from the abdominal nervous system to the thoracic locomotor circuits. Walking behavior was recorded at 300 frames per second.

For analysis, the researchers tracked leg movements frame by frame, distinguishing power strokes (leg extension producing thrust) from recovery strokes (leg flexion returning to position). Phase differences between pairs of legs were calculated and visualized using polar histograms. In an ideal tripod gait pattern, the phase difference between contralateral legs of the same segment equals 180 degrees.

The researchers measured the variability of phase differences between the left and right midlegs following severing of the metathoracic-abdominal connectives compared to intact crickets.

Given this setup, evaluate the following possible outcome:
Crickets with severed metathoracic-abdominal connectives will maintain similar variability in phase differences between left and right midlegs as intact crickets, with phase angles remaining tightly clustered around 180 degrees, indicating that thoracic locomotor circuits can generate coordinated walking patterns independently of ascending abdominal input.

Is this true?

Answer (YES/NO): NO